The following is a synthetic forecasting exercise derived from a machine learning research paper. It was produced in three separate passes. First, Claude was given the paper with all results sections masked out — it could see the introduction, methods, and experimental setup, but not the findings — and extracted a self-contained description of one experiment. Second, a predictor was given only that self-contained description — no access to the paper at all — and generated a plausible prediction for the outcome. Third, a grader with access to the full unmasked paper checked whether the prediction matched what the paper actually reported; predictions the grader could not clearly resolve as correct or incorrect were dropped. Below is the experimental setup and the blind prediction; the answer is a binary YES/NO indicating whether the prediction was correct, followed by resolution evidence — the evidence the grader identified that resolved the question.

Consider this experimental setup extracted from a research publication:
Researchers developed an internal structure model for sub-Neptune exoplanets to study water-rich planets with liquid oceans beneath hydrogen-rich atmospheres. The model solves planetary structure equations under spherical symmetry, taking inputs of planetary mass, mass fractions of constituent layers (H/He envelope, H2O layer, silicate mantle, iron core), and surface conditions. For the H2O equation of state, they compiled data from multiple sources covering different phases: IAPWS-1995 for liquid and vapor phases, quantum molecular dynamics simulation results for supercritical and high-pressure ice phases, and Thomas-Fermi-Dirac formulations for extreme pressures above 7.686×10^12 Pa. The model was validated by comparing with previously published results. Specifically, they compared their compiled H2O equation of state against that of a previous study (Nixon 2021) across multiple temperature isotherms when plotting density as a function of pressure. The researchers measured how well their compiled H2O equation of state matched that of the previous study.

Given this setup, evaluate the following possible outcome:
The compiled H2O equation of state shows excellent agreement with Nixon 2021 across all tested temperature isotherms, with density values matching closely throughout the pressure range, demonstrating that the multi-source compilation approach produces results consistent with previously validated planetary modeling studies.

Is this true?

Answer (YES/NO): YES